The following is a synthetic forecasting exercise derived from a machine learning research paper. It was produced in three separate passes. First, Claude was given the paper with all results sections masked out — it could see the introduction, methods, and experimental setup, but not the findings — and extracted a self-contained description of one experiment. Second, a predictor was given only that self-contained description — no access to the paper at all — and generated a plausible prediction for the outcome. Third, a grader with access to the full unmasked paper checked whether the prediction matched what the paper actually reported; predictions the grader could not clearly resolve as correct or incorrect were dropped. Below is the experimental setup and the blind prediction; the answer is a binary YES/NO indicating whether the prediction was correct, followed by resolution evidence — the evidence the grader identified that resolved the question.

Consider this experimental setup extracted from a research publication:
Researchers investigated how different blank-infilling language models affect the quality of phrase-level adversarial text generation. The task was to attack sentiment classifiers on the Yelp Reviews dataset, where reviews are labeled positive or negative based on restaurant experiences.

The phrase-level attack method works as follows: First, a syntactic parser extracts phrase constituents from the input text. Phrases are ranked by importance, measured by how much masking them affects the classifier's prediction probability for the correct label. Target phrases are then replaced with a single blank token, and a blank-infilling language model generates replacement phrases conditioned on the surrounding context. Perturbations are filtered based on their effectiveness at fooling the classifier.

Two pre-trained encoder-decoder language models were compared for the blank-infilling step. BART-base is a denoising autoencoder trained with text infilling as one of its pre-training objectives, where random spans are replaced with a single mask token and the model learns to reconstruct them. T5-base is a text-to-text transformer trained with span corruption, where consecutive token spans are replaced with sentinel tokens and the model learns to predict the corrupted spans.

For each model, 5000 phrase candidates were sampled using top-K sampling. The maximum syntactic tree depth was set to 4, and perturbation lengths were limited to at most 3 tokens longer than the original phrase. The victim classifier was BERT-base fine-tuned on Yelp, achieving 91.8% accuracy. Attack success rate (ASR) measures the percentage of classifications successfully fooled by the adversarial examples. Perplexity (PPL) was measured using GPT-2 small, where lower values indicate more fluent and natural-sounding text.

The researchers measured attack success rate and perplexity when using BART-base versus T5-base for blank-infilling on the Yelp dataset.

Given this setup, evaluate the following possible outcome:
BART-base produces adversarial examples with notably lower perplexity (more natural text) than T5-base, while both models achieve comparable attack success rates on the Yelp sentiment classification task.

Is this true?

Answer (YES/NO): YES